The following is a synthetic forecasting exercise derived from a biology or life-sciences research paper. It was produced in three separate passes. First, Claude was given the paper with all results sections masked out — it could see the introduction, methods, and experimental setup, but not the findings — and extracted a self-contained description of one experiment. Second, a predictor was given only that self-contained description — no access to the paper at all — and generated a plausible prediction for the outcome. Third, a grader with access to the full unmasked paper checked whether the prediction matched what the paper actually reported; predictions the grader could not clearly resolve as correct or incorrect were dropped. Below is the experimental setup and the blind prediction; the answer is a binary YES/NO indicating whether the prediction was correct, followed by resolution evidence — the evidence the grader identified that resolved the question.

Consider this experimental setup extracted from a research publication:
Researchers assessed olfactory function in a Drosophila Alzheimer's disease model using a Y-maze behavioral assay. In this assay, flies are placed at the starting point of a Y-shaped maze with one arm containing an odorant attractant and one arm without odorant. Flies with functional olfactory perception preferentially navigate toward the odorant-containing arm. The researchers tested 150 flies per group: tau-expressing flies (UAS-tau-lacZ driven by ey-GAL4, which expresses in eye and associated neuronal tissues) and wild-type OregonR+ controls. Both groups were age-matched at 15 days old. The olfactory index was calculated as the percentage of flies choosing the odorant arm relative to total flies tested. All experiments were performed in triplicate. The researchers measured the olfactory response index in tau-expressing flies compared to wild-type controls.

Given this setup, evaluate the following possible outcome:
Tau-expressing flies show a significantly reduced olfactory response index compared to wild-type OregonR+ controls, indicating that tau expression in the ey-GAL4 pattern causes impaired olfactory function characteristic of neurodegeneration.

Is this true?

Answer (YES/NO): YES